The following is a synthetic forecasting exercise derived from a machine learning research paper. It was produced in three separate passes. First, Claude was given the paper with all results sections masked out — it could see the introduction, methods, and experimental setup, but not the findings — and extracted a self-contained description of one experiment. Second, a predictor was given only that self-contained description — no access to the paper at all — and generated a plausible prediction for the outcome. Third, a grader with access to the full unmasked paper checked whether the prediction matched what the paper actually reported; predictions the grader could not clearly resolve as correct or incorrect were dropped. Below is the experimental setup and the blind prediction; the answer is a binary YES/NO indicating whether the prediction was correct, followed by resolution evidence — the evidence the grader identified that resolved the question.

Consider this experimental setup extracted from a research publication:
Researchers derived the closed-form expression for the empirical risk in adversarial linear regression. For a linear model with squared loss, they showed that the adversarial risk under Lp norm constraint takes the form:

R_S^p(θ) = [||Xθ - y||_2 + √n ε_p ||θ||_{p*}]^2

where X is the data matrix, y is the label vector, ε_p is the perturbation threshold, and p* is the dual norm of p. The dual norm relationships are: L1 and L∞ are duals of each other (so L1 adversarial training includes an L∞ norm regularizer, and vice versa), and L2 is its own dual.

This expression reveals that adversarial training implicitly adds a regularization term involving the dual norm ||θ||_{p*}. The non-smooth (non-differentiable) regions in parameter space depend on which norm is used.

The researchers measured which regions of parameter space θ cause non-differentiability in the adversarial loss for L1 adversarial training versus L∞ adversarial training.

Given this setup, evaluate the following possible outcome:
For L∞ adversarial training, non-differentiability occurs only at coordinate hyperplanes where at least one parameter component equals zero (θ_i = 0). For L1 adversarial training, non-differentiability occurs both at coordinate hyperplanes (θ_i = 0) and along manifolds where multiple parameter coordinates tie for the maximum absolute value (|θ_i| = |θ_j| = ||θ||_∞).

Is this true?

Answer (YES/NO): NO